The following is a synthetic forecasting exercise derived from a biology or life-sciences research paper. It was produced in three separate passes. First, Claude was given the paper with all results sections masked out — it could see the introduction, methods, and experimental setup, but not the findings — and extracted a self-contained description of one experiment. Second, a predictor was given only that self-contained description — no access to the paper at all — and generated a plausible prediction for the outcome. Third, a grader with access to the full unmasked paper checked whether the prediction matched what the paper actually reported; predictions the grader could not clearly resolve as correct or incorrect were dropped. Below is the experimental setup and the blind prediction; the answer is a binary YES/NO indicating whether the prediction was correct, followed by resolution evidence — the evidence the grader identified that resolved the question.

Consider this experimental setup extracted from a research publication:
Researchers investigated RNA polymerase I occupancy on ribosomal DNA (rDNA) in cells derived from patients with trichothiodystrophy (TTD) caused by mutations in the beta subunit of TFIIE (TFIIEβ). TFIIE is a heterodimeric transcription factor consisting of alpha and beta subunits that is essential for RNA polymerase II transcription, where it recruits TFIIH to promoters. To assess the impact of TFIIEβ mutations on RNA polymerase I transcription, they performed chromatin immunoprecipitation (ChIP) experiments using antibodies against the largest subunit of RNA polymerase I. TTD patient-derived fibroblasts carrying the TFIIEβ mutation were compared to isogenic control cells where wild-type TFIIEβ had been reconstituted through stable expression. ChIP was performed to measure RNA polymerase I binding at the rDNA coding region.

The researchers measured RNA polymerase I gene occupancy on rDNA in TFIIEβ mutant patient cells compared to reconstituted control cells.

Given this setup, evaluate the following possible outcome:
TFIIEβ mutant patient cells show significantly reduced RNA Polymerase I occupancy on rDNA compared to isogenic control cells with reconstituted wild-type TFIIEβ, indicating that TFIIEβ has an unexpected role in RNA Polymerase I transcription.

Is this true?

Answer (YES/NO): YES